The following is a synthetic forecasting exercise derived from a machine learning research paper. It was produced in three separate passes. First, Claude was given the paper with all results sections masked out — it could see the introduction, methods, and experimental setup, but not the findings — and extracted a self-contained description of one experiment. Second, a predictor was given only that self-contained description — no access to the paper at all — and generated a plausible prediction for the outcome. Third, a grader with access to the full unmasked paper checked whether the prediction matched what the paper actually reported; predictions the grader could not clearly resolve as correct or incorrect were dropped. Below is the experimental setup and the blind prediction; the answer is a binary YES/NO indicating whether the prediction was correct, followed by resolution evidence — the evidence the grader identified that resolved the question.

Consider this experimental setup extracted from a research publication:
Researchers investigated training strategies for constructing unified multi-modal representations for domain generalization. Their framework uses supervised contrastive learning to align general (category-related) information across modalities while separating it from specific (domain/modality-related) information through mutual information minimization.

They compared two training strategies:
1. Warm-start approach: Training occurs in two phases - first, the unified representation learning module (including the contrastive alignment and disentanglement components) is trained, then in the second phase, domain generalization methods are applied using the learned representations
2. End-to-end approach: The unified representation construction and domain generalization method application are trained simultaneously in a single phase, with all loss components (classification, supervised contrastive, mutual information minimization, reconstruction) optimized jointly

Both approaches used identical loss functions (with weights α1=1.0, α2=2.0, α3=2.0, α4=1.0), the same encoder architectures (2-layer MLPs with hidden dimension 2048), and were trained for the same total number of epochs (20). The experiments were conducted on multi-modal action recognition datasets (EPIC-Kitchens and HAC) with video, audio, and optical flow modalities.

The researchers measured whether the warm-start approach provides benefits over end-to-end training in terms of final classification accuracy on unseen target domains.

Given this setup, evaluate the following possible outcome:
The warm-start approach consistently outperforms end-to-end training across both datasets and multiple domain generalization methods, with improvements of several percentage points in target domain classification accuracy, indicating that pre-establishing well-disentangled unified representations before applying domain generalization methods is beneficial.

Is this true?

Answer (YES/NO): NO